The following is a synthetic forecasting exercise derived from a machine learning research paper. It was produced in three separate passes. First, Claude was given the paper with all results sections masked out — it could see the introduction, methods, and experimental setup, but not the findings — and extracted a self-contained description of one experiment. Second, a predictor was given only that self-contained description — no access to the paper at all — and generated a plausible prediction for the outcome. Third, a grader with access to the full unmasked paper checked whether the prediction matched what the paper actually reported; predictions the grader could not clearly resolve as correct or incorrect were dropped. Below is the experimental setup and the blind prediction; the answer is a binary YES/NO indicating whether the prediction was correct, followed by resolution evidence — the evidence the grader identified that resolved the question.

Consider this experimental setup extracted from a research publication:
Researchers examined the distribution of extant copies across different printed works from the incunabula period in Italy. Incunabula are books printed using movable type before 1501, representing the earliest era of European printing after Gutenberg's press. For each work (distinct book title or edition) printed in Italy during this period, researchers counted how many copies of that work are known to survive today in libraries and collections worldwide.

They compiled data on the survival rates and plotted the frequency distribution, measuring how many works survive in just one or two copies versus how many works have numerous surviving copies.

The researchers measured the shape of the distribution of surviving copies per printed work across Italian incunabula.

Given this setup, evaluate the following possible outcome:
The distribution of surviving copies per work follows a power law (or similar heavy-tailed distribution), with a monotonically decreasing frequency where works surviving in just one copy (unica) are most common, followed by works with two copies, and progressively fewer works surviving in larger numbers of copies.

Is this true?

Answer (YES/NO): YES